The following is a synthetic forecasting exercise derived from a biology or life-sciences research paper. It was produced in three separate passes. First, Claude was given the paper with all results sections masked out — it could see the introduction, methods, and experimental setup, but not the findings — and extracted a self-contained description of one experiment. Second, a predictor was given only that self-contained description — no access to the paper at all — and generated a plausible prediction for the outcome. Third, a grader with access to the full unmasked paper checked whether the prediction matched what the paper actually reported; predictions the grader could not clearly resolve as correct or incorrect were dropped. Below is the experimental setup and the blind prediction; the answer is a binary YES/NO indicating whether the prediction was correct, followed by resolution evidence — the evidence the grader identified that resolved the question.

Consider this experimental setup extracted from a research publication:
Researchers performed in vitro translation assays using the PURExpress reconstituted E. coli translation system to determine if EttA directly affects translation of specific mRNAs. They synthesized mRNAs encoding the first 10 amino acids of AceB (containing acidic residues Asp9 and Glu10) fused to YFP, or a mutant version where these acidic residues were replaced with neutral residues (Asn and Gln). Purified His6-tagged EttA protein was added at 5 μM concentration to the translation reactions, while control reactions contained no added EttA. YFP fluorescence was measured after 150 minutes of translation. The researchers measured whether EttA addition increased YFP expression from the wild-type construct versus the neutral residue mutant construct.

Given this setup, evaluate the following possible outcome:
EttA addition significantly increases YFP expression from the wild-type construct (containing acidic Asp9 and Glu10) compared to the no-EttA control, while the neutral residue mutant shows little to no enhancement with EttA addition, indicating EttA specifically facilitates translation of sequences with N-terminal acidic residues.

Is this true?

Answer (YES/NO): YES